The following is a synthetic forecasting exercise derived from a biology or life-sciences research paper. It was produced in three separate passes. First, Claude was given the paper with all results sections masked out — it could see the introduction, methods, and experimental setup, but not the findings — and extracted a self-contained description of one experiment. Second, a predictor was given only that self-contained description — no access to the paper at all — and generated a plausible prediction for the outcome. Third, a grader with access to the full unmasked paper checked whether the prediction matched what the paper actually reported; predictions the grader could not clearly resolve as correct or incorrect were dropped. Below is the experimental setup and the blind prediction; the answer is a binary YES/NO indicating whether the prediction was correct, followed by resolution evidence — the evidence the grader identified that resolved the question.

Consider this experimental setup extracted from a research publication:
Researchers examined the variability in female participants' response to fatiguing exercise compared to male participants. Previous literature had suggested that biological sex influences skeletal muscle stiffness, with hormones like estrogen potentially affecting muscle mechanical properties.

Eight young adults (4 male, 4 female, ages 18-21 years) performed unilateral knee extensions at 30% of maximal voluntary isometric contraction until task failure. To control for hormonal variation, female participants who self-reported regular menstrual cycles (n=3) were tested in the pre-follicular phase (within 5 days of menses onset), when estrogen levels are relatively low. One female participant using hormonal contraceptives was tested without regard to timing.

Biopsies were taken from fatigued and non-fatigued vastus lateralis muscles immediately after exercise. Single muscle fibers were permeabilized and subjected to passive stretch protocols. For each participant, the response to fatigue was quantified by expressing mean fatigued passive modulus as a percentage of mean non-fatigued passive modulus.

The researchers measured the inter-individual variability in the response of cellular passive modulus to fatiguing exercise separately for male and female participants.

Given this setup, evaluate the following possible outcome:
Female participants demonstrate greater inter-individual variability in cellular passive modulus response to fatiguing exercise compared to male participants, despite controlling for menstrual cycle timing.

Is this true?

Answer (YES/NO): YES